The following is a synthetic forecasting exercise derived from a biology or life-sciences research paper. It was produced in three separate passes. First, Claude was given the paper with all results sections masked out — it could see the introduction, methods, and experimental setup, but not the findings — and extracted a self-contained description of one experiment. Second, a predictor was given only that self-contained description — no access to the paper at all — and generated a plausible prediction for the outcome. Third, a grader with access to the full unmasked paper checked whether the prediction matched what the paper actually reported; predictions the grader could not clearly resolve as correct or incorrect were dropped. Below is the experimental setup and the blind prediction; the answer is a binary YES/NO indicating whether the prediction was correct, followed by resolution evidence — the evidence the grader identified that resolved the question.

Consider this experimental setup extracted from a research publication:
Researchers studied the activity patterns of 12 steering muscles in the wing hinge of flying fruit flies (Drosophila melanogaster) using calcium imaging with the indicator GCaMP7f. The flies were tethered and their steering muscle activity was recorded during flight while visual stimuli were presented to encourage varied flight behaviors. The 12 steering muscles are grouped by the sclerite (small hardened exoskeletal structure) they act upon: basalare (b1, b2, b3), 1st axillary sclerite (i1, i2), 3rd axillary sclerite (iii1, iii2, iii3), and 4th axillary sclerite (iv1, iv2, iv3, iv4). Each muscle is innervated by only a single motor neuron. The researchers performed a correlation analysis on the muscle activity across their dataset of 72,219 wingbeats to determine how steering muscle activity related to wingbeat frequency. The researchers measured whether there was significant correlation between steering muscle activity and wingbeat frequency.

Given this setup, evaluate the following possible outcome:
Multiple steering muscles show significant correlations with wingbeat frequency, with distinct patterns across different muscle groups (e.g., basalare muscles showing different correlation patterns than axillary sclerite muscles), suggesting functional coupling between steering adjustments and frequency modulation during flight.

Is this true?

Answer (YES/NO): NO